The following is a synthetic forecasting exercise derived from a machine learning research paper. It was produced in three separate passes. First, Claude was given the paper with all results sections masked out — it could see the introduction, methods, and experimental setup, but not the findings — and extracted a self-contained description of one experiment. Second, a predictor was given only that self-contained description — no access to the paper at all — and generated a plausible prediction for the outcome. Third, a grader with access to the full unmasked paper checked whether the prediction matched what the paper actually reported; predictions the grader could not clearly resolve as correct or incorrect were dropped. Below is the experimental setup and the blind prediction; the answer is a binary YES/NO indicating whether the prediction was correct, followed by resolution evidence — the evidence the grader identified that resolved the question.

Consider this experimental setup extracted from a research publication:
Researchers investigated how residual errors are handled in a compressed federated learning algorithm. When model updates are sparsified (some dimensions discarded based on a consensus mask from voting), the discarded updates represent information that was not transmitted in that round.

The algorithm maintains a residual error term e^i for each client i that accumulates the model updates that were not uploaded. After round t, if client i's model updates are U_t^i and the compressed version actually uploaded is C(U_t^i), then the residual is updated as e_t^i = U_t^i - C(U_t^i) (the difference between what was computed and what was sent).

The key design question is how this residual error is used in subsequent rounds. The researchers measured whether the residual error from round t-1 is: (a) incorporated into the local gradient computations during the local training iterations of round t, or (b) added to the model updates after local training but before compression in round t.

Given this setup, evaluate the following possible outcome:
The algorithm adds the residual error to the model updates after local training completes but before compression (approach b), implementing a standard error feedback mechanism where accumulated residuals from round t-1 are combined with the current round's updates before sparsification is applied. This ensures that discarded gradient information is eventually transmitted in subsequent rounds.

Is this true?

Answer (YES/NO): YES